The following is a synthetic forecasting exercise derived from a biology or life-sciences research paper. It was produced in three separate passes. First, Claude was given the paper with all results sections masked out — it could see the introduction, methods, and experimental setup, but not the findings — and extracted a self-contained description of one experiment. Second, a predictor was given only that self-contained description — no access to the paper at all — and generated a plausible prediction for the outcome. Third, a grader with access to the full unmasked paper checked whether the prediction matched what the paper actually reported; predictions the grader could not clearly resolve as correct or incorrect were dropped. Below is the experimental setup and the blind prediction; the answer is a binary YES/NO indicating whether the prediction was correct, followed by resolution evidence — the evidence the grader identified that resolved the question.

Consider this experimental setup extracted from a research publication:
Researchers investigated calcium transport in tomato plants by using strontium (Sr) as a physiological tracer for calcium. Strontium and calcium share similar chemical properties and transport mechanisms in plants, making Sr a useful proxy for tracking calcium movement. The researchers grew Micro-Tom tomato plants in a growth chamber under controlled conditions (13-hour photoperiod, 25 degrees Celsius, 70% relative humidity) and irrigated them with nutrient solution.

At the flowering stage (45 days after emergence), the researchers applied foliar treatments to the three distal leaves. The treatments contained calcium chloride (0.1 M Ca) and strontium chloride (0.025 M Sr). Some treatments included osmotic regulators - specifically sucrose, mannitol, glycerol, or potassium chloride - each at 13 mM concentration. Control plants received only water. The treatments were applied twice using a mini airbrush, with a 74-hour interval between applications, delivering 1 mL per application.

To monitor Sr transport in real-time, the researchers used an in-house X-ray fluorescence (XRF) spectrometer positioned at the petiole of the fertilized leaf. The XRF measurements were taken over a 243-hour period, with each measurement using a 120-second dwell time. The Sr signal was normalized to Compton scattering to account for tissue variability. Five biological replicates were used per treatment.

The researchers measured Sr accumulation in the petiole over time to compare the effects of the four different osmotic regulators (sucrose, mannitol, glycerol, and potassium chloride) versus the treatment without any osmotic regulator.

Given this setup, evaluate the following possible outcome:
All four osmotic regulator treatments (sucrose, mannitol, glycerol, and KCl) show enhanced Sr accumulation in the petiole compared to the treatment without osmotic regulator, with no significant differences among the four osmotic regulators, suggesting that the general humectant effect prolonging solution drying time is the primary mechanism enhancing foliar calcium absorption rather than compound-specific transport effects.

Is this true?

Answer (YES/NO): NO